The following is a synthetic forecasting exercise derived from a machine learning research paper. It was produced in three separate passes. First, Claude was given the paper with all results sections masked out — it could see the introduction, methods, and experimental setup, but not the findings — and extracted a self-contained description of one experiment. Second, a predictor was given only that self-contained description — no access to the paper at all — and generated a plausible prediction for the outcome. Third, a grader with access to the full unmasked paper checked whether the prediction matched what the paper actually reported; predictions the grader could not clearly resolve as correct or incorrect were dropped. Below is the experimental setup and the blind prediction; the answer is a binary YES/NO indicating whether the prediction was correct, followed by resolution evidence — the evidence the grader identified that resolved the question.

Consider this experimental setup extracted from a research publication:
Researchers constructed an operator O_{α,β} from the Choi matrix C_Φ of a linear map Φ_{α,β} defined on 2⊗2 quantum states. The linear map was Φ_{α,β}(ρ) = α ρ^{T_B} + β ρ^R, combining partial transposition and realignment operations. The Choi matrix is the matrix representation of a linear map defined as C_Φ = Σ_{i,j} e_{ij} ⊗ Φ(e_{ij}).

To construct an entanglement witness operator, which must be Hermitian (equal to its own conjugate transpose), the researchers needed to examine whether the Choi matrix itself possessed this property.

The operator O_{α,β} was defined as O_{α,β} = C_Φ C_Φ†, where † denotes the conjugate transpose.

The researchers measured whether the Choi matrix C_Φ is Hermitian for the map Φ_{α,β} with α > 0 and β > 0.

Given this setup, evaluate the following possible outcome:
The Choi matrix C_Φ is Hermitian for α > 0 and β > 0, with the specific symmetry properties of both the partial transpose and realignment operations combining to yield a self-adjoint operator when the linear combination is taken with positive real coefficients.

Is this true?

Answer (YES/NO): NO